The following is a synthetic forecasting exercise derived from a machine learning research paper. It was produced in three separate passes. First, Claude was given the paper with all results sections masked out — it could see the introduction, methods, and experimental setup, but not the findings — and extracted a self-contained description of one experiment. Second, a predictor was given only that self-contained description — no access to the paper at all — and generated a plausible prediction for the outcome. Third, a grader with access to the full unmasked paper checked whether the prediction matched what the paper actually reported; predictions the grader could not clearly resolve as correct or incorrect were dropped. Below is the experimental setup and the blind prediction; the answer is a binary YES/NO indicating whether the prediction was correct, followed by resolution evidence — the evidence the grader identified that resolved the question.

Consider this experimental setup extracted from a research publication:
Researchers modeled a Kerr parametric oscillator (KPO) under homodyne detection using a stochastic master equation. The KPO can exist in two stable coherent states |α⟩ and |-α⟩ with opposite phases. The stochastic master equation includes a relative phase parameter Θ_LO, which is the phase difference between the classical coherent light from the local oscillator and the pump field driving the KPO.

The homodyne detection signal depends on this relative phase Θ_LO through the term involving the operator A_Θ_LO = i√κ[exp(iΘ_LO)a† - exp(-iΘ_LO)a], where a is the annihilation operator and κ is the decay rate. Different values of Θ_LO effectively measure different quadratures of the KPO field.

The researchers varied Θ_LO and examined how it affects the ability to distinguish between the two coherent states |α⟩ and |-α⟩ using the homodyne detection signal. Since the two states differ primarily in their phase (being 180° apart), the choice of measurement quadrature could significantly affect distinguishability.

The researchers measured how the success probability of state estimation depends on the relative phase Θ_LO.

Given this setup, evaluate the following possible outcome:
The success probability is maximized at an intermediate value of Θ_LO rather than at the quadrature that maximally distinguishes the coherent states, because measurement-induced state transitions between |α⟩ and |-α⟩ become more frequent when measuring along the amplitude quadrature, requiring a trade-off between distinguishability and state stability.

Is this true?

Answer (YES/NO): NO